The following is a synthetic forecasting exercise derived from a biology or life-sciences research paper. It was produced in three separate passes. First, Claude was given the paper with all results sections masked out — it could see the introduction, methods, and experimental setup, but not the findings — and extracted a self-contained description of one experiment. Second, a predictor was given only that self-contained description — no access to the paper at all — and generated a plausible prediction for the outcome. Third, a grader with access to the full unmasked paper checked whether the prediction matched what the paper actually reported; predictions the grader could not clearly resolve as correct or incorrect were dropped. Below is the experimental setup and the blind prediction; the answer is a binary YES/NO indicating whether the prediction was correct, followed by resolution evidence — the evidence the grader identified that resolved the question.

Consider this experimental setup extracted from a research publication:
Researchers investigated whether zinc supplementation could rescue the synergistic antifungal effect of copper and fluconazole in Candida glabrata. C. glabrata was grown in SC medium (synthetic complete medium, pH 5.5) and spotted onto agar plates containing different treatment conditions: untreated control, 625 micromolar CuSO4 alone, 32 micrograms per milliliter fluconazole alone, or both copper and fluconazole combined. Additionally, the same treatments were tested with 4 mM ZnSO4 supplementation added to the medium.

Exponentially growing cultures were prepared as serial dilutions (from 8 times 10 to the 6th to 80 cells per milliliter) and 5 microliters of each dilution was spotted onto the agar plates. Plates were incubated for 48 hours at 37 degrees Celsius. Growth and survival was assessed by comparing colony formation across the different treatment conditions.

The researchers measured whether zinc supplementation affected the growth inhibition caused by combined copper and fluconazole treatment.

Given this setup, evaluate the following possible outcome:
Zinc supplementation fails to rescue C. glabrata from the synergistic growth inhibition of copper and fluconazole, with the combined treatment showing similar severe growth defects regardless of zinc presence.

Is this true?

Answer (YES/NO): NO